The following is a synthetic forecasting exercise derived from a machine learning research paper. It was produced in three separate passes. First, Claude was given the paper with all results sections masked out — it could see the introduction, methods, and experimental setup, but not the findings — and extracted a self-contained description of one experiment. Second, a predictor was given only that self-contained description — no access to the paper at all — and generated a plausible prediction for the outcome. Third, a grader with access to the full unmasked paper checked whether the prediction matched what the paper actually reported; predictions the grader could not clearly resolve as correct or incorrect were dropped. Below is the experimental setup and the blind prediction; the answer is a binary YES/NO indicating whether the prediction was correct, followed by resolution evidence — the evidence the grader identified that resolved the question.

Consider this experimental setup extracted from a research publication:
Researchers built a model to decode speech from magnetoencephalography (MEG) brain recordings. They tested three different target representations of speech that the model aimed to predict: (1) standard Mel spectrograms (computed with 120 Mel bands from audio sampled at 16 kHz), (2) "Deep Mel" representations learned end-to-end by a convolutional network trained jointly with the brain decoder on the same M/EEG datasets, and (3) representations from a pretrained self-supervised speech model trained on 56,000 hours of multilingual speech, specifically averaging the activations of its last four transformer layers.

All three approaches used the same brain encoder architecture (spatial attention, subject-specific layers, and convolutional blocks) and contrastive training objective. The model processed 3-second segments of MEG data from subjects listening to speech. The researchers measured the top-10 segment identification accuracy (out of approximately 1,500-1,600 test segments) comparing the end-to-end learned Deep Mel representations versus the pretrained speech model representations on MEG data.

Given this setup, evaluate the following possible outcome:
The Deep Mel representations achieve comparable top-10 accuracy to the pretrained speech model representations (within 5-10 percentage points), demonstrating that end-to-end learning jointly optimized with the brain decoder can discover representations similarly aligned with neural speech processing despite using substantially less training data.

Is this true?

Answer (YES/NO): YES